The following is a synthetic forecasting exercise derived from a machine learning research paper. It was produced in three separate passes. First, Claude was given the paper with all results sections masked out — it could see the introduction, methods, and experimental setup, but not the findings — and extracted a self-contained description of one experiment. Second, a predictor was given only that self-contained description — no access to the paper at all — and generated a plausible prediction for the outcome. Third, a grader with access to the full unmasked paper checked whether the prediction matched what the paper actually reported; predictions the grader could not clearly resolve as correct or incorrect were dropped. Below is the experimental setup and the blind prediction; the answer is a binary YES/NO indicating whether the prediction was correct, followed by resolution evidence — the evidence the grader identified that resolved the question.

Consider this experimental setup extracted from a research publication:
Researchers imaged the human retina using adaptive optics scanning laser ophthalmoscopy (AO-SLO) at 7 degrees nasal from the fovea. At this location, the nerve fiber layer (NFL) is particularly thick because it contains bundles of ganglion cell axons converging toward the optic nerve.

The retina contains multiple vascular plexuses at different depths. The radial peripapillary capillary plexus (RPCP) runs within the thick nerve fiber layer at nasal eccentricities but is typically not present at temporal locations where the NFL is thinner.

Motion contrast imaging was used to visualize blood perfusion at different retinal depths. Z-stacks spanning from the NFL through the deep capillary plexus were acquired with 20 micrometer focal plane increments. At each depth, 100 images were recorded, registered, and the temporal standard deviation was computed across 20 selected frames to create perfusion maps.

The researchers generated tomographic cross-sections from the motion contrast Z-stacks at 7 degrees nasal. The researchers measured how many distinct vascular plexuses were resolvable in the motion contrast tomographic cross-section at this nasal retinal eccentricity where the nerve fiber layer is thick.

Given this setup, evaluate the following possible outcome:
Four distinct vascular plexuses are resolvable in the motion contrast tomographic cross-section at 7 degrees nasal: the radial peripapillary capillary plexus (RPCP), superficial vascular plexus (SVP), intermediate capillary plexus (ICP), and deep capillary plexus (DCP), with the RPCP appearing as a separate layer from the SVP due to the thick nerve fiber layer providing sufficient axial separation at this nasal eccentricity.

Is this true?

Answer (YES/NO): YES